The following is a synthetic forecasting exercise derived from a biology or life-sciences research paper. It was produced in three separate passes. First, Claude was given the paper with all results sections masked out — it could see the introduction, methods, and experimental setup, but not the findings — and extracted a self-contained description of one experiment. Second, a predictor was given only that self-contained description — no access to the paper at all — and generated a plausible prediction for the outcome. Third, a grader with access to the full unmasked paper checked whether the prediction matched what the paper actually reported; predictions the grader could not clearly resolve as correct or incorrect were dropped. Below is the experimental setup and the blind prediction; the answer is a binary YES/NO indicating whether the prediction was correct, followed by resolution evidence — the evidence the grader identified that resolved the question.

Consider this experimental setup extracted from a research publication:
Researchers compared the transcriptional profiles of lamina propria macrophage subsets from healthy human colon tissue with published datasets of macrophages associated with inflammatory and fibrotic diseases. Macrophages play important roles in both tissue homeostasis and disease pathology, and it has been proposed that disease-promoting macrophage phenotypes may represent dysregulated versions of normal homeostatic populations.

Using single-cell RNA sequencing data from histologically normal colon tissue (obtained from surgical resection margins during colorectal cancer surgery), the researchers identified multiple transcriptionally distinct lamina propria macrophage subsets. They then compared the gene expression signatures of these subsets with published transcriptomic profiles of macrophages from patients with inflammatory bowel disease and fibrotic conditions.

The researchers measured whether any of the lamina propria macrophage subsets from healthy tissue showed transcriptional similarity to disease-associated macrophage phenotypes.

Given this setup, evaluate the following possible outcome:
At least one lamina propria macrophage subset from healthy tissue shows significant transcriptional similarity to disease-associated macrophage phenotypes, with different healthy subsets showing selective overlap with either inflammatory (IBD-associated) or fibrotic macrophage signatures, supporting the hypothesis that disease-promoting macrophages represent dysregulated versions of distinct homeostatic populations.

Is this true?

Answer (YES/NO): YES